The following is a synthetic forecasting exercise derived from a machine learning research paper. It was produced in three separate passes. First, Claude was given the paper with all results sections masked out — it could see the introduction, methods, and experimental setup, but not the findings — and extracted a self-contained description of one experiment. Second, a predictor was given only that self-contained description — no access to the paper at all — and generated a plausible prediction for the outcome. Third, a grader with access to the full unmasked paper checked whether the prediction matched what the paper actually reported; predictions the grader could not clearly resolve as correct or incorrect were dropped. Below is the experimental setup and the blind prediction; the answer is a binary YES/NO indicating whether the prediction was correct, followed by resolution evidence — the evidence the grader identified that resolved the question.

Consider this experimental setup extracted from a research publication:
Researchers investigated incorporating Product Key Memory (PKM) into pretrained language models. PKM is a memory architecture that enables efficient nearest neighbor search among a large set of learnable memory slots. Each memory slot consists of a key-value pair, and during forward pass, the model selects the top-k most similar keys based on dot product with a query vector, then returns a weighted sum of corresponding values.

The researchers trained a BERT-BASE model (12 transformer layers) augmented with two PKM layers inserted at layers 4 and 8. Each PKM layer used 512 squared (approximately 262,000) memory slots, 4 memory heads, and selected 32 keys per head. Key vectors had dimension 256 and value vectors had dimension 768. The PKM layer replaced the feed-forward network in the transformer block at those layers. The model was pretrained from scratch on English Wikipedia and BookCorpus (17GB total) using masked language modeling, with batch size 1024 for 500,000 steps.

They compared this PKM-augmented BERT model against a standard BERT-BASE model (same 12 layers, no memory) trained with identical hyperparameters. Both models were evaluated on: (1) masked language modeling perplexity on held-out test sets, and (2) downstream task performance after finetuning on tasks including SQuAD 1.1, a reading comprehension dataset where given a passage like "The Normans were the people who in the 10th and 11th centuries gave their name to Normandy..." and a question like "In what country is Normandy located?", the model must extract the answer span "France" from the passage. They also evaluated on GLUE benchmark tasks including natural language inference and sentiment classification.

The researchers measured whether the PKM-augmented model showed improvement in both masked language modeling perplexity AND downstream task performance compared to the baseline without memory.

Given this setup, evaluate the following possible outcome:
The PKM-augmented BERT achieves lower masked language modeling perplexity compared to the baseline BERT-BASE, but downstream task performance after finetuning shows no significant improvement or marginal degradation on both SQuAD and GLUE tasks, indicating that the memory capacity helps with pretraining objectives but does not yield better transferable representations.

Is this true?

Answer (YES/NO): YES